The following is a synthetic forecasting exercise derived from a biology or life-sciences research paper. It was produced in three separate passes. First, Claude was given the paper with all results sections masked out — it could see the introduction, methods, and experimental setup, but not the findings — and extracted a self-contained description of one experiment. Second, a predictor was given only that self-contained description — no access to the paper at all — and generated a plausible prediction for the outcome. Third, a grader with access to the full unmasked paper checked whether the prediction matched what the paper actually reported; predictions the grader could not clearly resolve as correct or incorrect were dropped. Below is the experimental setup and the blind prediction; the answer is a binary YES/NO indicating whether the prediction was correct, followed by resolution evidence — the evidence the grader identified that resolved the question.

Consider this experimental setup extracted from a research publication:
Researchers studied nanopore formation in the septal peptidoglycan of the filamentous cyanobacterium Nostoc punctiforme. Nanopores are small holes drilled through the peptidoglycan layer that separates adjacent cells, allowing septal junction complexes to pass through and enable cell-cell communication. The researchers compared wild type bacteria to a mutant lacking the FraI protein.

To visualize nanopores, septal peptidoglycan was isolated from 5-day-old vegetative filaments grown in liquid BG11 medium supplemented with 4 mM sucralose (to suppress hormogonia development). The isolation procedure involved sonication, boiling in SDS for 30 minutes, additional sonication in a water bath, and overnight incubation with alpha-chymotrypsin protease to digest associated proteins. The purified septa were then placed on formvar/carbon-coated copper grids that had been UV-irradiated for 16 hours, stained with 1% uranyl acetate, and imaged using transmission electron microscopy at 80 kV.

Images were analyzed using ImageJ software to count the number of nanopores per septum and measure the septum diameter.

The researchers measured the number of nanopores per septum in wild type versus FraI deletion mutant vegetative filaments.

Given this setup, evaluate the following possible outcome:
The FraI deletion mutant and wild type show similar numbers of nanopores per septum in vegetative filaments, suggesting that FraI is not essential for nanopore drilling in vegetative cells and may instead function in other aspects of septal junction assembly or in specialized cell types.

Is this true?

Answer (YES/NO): NO